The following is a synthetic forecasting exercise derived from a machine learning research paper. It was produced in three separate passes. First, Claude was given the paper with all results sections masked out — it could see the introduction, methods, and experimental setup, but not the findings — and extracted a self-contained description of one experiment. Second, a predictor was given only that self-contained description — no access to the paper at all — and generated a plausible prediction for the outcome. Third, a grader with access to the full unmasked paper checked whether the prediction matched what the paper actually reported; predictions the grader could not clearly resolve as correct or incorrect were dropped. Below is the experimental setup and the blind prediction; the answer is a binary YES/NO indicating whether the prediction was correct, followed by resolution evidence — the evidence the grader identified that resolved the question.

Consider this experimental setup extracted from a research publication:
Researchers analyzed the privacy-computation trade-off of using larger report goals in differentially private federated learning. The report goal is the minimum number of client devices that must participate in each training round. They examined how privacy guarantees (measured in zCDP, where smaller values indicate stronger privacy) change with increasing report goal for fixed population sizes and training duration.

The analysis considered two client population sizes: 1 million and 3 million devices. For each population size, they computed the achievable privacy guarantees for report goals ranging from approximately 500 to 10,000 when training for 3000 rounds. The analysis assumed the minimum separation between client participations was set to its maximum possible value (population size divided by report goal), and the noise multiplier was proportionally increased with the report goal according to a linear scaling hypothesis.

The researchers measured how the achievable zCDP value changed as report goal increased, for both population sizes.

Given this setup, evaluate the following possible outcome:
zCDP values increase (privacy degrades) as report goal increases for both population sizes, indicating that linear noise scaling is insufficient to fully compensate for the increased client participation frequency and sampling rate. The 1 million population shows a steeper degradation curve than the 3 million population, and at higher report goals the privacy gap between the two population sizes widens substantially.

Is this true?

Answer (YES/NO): NO